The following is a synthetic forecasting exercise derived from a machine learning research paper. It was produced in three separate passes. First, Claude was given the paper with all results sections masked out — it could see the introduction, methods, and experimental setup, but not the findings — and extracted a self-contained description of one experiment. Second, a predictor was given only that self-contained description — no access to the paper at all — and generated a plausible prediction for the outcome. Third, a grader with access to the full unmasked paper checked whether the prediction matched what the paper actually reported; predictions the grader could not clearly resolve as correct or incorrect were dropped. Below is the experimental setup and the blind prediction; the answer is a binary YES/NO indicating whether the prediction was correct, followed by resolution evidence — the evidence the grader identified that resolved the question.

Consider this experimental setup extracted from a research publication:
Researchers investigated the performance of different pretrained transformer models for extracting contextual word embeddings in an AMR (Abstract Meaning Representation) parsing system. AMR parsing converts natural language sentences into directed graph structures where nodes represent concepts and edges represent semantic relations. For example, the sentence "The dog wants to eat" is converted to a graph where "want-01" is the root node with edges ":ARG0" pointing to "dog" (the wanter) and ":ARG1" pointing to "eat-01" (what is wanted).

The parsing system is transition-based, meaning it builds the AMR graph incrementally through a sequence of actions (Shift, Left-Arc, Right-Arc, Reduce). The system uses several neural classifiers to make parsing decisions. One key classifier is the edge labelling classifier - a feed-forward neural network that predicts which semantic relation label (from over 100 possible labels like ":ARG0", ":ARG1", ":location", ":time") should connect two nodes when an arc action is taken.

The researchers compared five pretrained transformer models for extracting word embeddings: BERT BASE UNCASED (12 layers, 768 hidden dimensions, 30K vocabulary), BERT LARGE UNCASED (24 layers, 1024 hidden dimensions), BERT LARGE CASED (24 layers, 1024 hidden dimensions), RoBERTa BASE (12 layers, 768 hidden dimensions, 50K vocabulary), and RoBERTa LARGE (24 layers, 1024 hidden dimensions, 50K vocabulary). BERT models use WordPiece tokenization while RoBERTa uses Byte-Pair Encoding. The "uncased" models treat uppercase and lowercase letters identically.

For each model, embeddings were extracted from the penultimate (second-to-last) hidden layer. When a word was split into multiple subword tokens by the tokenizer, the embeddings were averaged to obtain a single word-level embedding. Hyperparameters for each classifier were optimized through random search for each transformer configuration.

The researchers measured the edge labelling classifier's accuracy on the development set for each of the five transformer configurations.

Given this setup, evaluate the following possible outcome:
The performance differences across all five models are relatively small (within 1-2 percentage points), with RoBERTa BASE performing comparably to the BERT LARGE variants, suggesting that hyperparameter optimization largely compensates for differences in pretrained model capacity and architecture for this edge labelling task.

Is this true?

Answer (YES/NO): NO